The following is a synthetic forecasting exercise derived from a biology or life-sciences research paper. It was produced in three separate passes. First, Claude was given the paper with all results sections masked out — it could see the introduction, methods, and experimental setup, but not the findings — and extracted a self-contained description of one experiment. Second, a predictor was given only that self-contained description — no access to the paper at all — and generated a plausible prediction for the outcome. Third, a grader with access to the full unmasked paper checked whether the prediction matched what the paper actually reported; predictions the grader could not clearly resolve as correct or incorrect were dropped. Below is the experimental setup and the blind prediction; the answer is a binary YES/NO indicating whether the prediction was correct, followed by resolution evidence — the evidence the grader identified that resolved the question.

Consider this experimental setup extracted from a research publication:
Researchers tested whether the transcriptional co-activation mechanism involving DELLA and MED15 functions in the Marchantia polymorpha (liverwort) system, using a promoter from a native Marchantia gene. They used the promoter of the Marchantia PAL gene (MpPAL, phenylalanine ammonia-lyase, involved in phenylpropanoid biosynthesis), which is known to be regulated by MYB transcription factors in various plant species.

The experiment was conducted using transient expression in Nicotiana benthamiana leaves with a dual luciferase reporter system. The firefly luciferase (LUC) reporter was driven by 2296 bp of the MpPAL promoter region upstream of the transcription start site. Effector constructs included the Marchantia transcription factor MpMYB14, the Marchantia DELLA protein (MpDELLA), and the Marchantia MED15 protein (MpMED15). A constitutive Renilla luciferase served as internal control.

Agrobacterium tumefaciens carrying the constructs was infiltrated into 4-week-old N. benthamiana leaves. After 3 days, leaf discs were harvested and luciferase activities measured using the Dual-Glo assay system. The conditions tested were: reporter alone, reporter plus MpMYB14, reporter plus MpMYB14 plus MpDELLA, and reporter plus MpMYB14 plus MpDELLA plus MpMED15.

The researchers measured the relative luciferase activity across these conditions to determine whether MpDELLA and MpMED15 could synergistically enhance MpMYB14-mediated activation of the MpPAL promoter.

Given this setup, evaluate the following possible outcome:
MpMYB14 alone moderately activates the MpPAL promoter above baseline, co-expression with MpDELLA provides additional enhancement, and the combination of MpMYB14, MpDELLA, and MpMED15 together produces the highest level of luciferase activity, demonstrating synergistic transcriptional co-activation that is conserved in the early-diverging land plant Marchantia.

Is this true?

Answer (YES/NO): YES